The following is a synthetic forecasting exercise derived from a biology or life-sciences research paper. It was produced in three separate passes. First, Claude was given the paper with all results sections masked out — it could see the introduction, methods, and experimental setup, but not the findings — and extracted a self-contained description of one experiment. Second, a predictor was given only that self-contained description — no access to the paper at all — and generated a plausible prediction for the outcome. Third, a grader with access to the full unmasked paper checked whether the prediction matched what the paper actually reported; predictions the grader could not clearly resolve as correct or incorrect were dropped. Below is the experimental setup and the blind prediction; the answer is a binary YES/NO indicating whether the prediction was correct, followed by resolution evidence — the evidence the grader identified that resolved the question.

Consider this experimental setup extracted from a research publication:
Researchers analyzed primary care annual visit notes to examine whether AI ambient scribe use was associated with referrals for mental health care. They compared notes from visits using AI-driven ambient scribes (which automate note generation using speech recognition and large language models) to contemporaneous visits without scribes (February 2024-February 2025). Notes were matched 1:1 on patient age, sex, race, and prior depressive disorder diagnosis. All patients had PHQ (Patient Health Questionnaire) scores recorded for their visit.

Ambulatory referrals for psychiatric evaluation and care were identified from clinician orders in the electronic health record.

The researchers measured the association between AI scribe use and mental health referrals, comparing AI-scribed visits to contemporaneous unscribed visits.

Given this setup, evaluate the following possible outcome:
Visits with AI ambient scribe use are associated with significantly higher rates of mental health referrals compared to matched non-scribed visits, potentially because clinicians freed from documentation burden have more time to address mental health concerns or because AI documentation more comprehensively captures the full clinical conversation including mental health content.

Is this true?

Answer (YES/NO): NO